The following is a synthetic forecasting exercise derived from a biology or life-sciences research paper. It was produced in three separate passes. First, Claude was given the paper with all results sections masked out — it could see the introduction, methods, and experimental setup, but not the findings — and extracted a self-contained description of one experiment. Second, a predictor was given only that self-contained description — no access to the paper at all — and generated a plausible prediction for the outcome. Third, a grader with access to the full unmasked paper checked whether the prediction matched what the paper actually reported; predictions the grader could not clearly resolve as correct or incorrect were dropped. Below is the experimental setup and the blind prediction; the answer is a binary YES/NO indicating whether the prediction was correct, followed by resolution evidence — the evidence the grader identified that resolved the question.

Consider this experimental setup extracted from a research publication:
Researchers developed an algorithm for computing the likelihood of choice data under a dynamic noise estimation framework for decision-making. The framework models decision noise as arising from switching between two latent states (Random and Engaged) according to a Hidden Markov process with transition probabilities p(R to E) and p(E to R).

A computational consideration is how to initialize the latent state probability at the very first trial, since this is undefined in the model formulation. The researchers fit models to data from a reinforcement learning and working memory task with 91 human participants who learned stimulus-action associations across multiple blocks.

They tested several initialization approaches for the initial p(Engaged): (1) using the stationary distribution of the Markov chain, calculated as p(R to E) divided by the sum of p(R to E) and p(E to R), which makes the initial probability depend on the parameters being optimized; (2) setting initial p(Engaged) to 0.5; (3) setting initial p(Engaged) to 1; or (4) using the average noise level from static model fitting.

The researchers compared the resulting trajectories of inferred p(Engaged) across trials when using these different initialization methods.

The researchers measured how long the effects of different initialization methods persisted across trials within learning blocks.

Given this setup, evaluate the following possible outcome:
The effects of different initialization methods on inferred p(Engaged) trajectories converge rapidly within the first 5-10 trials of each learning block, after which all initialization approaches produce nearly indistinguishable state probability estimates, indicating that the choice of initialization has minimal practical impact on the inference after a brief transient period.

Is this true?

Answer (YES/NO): YES